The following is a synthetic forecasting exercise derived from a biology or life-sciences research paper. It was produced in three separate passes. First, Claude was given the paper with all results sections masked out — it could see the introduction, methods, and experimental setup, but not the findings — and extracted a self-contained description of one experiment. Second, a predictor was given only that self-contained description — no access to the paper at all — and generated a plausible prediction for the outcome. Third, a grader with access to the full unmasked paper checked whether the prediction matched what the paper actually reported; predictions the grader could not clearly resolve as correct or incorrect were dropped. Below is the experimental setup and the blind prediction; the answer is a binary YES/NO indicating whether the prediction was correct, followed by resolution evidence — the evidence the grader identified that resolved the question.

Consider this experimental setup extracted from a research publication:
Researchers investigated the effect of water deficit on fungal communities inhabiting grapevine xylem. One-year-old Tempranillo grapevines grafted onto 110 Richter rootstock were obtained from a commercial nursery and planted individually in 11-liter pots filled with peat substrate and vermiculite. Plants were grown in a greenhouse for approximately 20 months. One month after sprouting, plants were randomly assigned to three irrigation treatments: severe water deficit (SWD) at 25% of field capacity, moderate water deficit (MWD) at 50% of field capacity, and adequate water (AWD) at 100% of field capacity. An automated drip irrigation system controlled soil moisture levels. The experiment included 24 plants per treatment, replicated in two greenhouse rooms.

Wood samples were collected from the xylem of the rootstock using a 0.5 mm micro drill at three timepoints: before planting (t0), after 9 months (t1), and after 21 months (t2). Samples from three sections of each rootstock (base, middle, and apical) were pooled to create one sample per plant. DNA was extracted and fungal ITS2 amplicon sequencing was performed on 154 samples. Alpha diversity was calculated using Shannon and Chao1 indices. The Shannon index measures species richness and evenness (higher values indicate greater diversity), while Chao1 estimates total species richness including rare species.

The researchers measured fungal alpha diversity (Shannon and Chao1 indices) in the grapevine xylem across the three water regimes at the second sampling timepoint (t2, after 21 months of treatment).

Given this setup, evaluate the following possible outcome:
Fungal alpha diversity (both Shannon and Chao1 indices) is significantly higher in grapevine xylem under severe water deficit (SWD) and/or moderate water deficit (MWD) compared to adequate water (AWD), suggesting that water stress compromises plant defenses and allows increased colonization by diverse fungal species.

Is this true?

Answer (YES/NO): NO